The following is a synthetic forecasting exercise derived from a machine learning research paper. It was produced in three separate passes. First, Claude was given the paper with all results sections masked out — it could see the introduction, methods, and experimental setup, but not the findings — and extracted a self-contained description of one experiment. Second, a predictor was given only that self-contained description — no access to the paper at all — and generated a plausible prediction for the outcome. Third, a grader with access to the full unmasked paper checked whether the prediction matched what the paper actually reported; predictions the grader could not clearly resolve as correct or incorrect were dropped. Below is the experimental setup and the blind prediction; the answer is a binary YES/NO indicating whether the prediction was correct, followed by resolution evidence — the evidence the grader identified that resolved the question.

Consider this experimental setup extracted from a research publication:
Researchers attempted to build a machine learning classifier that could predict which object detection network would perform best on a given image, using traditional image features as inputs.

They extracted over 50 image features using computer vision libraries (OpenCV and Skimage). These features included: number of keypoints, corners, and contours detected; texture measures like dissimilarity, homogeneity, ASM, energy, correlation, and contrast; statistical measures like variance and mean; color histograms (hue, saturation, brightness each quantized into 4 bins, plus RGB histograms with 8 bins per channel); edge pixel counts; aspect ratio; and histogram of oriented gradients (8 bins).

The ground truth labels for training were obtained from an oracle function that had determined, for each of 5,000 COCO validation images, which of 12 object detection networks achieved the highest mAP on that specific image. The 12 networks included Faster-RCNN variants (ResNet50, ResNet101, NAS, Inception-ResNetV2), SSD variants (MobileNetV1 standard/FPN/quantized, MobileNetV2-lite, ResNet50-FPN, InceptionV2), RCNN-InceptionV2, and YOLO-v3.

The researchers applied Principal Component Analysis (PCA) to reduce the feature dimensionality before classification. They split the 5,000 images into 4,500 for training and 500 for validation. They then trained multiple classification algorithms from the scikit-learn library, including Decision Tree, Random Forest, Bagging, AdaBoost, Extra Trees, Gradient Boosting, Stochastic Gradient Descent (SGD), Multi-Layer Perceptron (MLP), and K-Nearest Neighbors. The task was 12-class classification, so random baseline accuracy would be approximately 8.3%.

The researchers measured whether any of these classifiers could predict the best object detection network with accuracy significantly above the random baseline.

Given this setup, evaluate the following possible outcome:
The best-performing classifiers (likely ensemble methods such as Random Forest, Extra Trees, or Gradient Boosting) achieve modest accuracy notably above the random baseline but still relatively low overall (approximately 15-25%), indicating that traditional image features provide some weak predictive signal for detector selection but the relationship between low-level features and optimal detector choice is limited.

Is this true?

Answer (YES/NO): NO